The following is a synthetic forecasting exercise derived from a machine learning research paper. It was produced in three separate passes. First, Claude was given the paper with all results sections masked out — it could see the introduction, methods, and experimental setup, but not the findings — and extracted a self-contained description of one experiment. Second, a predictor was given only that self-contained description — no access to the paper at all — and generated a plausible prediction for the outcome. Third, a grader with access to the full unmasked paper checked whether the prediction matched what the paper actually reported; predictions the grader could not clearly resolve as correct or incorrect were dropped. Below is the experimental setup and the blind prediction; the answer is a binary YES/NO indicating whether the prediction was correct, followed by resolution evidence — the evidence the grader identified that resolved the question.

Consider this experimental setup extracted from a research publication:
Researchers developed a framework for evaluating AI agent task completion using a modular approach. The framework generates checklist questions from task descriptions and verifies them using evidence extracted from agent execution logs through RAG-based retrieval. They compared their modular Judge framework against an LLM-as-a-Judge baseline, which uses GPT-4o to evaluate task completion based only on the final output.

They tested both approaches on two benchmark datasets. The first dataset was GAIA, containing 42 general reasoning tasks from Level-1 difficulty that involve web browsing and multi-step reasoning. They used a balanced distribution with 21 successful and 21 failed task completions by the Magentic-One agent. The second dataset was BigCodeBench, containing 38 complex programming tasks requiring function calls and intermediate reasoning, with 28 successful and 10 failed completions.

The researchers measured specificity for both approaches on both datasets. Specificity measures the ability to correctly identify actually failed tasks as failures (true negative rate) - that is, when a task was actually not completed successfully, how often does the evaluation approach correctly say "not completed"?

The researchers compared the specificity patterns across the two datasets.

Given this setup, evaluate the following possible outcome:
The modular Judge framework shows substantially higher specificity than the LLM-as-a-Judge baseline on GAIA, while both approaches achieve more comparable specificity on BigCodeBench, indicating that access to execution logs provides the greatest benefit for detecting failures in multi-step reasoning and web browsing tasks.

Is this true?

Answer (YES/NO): NO